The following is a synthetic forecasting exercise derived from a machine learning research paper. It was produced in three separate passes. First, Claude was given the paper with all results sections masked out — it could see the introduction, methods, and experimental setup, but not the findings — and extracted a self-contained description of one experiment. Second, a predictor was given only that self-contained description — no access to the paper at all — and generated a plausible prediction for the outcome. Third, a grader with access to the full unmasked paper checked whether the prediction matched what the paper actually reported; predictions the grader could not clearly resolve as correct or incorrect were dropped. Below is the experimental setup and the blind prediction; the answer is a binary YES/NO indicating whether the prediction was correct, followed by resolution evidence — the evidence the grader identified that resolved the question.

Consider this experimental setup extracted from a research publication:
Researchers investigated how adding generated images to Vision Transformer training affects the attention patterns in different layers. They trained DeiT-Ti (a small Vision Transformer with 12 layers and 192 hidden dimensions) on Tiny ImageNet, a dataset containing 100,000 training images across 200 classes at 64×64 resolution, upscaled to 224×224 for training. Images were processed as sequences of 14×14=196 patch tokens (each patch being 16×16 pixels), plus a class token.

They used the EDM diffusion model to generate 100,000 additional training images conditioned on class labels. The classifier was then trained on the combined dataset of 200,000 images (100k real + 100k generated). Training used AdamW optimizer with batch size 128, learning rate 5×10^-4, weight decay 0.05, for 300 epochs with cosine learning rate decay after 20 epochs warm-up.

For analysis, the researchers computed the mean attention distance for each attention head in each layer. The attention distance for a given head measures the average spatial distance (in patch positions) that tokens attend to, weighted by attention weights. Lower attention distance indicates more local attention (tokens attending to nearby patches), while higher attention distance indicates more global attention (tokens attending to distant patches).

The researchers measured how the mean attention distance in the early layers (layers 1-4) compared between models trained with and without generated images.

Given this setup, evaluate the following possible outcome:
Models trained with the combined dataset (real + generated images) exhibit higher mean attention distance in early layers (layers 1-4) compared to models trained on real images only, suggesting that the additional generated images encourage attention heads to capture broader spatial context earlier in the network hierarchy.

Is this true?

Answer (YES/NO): NO